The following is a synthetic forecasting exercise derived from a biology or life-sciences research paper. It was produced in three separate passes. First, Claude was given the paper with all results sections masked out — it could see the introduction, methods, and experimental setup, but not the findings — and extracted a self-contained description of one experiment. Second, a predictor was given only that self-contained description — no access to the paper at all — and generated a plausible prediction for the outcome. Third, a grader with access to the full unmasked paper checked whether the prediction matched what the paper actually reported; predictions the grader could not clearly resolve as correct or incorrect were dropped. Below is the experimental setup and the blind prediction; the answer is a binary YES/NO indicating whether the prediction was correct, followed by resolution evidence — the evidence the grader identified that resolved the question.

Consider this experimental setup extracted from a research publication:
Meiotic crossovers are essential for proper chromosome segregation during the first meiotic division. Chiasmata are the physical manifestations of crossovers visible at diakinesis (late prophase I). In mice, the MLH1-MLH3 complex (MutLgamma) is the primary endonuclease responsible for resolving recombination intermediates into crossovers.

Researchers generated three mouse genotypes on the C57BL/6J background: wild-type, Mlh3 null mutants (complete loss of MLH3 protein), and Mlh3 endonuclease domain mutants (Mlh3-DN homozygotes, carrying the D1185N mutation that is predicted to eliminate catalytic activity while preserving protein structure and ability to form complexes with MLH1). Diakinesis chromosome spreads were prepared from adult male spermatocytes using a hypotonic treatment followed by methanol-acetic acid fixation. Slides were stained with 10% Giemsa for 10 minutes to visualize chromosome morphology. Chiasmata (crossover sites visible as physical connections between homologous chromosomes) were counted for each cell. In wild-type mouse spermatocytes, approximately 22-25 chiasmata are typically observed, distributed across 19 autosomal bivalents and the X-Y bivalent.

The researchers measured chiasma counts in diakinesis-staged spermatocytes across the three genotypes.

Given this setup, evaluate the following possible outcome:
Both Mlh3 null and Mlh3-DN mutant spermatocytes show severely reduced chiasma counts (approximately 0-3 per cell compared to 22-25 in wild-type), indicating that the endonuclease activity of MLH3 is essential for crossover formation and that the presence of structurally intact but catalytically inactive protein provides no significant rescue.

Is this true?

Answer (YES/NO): NO